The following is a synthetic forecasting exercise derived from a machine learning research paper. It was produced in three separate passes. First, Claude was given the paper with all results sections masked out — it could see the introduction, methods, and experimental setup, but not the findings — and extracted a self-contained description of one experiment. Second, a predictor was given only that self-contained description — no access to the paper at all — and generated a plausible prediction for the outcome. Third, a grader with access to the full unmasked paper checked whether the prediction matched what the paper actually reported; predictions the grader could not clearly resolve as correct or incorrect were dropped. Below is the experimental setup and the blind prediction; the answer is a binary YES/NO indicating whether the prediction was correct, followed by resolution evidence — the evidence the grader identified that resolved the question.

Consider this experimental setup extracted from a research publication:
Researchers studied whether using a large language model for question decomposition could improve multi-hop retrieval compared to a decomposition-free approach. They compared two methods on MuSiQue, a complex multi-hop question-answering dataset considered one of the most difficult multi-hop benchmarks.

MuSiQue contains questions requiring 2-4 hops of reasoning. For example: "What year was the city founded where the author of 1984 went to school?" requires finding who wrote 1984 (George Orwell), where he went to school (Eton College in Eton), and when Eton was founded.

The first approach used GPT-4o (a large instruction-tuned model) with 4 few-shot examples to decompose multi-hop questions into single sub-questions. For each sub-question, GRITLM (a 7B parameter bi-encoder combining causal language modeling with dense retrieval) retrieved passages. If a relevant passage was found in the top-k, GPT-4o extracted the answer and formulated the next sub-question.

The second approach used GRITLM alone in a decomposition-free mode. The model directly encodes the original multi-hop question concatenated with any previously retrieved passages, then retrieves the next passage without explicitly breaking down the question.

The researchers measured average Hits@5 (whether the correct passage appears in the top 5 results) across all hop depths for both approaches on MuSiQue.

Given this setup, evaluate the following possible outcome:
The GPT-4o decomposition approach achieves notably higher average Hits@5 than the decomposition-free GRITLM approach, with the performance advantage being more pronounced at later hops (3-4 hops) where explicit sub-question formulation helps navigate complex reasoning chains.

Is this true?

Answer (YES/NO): NO